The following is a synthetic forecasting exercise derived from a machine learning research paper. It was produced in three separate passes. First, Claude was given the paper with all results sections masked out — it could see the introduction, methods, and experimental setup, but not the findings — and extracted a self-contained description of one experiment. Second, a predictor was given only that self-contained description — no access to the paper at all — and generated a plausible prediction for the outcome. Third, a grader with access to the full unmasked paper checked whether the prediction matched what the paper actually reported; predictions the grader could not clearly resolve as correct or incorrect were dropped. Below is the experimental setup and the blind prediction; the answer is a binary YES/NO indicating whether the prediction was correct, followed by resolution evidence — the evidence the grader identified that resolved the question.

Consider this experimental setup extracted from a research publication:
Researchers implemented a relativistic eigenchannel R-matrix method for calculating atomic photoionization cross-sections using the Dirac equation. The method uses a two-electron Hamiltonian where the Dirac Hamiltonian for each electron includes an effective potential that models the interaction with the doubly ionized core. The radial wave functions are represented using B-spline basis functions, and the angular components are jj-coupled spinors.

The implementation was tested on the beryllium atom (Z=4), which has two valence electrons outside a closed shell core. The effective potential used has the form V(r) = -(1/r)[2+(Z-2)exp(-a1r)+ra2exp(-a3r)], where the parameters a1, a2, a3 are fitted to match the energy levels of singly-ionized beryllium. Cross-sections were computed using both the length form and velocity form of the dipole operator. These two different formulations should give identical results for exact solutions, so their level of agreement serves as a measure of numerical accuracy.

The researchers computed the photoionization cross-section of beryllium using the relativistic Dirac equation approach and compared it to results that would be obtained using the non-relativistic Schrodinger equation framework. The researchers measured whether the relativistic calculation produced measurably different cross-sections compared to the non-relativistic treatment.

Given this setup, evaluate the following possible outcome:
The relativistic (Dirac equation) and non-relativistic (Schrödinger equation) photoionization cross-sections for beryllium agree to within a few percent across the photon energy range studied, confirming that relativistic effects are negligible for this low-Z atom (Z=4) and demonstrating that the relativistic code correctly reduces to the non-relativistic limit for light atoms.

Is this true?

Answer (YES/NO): NO